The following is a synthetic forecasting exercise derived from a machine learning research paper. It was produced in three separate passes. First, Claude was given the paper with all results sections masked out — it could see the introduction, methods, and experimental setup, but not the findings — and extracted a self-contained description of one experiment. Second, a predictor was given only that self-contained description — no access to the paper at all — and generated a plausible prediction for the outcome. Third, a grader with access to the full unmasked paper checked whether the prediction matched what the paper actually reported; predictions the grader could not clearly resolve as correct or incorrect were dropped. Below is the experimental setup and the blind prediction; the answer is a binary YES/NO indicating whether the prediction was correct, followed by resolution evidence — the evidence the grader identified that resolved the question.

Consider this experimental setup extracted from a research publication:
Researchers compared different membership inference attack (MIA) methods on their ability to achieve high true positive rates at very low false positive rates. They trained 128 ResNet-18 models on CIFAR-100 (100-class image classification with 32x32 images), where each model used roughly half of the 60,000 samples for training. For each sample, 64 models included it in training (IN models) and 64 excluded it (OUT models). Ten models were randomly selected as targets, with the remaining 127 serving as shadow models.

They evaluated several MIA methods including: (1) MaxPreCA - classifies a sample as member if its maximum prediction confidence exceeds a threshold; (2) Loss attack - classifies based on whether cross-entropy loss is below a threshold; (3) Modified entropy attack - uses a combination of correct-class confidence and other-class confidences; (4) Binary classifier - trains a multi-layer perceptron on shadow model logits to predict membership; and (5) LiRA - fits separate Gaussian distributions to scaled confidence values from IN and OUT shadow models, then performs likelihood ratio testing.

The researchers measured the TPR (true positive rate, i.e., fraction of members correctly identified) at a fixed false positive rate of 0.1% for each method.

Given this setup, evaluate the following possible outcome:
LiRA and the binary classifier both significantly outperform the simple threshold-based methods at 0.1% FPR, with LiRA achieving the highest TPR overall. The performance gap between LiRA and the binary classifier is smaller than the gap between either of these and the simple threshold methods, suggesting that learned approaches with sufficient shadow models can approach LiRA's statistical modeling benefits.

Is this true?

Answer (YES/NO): NO